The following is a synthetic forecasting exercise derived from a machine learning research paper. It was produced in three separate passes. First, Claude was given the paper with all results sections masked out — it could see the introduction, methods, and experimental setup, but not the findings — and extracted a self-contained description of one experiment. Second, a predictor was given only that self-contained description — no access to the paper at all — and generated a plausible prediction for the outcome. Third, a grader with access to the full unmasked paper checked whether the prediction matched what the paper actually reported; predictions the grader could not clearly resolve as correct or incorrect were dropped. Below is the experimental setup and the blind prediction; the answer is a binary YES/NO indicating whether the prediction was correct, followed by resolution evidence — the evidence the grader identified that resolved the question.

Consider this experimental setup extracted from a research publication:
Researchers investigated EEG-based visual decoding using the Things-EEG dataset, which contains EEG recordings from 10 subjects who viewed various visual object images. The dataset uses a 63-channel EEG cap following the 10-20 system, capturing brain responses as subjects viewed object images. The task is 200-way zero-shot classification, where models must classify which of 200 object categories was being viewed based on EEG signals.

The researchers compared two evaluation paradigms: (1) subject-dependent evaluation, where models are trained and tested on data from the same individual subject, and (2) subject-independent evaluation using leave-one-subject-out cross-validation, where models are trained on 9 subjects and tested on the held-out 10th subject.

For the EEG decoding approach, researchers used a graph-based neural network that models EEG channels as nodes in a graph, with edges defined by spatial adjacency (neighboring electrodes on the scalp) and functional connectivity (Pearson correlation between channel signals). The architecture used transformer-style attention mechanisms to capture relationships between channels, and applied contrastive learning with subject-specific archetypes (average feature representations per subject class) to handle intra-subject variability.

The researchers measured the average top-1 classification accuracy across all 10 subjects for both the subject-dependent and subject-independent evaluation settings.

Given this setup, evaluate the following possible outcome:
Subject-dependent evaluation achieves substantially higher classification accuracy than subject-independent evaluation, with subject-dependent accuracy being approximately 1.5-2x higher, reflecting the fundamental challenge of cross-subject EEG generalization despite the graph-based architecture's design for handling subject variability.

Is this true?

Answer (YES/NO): NO